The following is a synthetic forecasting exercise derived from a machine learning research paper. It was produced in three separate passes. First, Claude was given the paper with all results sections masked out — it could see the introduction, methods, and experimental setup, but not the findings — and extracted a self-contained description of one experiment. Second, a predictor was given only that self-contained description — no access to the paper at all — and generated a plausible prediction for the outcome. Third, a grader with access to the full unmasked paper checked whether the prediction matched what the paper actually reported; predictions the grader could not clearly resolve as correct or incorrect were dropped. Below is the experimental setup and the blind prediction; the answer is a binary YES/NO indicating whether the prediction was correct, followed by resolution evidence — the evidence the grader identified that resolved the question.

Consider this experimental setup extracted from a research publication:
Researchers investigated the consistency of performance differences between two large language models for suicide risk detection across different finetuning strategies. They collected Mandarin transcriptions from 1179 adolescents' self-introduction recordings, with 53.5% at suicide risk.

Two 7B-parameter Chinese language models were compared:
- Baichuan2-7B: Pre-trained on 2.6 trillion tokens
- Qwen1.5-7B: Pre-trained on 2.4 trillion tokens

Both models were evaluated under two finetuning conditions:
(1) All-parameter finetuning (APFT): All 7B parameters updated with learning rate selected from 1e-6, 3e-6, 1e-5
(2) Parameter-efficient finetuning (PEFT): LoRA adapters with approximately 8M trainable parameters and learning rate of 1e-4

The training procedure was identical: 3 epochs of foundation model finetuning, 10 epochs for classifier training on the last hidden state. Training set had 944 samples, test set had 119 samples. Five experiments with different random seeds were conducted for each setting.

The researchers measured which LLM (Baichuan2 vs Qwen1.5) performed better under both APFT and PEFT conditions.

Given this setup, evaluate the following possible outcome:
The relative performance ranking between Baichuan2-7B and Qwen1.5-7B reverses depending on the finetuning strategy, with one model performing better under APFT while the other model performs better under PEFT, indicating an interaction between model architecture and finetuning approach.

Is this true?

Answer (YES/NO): YES